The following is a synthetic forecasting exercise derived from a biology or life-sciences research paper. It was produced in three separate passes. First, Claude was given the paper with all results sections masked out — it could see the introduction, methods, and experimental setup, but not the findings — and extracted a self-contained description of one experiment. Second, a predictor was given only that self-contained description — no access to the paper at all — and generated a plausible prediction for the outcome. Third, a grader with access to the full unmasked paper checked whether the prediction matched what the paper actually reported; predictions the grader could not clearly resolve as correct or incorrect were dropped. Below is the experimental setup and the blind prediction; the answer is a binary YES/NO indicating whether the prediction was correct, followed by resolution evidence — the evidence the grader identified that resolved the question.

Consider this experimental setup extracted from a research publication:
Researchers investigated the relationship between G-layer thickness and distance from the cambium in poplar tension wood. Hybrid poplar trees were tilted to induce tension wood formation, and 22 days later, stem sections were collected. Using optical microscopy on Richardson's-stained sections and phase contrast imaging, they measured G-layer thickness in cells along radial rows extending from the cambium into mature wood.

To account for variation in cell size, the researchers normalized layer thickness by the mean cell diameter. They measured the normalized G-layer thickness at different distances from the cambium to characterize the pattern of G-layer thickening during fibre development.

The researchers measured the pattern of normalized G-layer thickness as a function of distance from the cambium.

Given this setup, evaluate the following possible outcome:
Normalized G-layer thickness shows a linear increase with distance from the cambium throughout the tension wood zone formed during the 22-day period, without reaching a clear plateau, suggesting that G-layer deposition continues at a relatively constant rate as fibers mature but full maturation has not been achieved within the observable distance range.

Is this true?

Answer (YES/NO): NO